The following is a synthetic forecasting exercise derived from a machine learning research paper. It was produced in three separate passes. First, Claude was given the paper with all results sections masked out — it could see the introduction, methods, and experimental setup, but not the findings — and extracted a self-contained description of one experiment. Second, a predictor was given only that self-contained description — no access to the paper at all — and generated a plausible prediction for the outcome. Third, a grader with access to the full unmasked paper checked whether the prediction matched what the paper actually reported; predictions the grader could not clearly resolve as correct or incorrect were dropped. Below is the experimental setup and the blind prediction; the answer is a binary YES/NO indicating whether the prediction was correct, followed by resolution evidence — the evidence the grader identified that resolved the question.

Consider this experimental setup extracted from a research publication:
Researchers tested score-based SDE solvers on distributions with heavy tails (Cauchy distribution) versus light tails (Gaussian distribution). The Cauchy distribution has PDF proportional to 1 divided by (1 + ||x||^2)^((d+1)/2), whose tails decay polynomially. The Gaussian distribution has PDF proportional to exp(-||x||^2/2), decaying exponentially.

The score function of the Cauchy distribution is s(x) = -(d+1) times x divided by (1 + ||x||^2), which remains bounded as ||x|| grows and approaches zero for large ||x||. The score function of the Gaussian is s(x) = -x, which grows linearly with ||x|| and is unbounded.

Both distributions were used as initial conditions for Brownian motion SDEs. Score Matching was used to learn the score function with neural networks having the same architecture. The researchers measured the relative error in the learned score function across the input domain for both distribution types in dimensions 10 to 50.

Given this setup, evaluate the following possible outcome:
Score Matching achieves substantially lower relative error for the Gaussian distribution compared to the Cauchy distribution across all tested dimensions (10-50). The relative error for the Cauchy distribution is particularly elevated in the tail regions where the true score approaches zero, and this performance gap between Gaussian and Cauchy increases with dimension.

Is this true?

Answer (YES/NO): NO